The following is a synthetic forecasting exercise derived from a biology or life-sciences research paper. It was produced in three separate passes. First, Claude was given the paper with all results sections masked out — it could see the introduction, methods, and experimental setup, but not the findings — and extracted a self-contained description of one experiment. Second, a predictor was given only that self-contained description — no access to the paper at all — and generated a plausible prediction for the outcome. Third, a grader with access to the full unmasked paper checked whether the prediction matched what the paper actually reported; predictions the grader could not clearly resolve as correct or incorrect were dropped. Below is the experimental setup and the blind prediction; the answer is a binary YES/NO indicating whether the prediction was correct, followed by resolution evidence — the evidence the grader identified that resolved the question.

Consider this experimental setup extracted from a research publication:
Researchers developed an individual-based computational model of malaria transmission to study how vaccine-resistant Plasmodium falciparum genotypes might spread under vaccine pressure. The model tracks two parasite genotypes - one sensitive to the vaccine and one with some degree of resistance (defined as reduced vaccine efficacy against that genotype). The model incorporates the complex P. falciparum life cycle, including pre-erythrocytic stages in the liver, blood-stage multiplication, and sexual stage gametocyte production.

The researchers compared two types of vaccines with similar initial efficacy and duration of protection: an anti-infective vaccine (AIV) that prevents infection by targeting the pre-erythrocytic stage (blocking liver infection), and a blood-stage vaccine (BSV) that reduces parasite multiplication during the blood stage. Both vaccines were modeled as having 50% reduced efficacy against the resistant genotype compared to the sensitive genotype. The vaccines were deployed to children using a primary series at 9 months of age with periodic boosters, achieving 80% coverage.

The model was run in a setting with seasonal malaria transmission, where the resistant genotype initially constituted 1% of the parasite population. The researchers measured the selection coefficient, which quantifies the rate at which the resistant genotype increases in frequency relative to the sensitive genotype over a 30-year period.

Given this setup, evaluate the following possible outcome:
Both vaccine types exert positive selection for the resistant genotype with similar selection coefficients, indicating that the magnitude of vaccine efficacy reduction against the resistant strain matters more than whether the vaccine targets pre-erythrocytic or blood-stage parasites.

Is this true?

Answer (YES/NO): NO